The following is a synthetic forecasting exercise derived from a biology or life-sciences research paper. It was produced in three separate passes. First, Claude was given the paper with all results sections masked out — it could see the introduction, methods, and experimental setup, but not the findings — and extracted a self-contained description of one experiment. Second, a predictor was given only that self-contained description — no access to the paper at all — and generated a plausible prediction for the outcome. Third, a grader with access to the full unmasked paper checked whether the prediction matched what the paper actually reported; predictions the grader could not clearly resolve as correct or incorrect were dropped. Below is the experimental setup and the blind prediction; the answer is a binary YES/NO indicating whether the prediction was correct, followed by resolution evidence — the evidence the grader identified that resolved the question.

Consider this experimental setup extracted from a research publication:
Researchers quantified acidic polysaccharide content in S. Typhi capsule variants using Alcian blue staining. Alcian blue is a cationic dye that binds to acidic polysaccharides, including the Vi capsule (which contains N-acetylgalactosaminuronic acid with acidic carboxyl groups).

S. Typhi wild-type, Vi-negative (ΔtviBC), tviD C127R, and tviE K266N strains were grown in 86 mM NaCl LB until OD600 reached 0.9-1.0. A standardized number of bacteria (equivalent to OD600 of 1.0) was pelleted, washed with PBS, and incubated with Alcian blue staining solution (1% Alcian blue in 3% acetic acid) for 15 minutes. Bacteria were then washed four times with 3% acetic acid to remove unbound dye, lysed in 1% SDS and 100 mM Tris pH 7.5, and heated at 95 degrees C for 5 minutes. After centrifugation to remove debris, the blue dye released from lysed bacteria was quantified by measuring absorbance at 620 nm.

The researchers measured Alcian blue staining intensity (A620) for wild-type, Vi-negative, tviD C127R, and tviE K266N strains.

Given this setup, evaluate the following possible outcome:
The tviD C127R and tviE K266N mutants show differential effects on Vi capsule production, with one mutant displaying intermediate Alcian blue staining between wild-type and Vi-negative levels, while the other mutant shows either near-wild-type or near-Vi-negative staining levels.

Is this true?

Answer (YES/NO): NO